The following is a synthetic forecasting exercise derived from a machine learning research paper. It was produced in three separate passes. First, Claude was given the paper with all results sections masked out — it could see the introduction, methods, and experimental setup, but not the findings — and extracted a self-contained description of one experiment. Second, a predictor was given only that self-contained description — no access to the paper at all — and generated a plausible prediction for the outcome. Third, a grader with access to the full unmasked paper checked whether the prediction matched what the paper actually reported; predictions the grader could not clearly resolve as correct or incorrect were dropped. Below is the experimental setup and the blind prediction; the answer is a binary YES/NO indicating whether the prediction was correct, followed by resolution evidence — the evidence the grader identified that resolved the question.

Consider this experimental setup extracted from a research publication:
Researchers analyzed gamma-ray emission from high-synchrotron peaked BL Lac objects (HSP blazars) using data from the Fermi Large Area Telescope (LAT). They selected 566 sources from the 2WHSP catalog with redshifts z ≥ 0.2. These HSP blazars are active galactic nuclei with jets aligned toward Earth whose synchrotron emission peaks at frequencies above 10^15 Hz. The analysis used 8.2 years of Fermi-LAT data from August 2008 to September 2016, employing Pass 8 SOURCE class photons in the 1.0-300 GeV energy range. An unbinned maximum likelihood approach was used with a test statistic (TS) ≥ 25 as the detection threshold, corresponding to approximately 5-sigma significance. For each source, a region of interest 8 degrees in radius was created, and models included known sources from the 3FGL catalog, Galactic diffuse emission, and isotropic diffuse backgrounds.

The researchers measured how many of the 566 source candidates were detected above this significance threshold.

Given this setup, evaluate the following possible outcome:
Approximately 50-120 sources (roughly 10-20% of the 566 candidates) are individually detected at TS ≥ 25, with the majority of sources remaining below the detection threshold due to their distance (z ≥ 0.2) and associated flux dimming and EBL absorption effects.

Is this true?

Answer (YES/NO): NO